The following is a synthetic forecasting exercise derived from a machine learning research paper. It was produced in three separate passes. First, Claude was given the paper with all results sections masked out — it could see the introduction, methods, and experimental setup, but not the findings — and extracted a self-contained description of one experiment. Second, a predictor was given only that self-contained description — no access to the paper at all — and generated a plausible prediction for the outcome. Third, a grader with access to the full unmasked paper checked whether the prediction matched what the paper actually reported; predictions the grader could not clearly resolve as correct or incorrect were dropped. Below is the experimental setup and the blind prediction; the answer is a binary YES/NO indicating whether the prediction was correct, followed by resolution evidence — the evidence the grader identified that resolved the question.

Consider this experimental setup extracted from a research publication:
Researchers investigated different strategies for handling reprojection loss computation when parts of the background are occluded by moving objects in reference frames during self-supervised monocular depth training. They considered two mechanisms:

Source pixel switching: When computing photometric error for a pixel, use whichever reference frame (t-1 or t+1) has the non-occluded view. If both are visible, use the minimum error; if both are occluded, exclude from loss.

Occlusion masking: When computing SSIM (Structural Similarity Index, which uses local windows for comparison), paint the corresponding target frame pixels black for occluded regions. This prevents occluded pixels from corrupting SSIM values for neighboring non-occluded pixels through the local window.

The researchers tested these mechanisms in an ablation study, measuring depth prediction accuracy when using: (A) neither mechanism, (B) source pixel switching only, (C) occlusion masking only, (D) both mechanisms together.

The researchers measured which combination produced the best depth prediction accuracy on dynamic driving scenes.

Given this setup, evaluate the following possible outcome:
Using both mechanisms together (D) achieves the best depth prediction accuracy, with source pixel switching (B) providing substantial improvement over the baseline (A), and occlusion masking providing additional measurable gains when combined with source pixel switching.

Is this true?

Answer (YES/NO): NO